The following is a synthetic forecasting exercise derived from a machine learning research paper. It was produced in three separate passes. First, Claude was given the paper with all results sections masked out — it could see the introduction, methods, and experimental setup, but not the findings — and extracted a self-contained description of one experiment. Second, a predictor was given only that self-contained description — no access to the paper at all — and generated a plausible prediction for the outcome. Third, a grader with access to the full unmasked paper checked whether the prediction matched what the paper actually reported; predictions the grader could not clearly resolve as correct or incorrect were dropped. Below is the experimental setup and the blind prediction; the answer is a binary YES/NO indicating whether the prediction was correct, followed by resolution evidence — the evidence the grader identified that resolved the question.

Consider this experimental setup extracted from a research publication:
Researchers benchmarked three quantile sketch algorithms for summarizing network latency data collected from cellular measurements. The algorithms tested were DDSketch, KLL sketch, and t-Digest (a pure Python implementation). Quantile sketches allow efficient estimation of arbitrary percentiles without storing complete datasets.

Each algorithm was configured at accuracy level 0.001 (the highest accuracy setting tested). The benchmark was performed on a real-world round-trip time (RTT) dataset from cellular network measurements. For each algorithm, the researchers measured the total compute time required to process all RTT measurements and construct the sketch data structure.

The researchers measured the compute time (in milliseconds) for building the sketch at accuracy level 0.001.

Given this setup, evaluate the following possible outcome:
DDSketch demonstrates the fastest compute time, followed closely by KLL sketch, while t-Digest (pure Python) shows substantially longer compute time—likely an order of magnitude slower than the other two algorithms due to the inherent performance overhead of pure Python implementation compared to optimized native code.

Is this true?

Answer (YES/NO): YES